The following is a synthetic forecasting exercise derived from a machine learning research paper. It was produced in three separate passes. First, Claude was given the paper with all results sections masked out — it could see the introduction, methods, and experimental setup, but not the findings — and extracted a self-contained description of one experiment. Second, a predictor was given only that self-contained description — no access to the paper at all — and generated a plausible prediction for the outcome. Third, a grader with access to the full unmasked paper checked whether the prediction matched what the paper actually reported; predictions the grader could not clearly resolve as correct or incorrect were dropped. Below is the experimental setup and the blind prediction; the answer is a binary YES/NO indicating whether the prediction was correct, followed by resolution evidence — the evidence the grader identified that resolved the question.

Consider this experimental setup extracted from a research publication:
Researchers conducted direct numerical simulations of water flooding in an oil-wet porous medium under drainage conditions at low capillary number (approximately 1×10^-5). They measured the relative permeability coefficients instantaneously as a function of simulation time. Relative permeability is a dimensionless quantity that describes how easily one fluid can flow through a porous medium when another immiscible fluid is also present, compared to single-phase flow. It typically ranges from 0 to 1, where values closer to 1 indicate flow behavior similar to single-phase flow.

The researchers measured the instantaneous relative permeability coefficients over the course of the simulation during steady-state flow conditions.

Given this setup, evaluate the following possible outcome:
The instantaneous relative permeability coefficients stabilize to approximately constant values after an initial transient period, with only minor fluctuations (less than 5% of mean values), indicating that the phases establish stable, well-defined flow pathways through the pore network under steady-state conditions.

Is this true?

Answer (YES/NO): NO